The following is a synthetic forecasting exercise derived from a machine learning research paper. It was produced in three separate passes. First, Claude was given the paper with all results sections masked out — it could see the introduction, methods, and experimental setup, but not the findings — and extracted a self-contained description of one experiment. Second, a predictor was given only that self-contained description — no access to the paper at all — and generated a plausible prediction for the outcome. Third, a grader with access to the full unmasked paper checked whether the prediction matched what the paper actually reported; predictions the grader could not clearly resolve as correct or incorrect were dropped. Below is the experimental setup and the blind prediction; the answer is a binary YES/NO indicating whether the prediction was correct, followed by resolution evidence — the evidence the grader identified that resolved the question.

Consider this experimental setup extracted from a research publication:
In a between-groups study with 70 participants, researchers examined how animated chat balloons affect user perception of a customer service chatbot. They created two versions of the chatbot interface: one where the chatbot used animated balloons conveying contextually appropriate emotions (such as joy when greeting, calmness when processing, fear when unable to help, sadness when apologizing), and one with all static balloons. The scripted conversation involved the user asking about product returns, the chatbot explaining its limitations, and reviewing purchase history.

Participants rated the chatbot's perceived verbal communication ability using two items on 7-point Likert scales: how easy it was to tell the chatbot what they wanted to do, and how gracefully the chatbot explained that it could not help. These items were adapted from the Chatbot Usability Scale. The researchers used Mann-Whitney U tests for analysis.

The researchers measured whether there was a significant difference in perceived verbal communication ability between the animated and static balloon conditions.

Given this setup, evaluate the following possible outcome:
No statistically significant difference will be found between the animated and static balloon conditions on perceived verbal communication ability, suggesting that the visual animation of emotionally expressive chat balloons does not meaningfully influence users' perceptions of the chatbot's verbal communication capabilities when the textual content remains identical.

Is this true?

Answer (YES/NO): YES